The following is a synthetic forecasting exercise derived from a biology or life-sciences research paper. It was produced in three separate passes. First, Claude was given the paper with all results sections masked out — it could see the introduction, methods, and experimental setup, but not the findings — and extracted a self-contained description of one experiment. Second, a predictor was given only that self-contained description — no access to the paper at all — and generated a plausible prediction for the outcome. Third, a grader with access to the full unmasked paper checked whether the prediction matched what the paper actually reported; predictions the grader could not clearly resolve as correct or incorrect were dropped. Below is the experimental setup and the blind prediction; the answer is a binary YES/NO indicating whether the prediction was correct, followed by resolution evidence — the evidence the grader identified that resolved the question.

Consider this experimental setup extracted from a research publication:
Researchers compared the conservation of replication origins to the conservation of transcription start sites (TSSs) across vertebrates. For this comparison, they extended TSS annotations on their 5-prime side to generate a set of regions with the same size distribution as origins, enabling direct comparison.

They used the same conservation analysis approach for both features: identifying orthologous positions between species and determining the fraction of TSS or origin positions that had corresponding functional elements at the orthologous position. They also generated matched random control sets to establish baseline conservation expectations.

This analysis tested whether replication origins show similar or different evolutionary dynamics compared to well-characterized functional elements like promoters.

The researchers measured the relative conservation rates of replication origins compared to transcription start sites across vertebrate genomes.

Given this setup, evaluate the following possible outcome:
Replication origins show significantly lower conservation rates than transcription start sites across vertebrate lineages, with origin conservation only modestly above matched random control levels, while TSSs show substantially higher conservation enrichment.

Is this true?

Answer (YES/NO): YES